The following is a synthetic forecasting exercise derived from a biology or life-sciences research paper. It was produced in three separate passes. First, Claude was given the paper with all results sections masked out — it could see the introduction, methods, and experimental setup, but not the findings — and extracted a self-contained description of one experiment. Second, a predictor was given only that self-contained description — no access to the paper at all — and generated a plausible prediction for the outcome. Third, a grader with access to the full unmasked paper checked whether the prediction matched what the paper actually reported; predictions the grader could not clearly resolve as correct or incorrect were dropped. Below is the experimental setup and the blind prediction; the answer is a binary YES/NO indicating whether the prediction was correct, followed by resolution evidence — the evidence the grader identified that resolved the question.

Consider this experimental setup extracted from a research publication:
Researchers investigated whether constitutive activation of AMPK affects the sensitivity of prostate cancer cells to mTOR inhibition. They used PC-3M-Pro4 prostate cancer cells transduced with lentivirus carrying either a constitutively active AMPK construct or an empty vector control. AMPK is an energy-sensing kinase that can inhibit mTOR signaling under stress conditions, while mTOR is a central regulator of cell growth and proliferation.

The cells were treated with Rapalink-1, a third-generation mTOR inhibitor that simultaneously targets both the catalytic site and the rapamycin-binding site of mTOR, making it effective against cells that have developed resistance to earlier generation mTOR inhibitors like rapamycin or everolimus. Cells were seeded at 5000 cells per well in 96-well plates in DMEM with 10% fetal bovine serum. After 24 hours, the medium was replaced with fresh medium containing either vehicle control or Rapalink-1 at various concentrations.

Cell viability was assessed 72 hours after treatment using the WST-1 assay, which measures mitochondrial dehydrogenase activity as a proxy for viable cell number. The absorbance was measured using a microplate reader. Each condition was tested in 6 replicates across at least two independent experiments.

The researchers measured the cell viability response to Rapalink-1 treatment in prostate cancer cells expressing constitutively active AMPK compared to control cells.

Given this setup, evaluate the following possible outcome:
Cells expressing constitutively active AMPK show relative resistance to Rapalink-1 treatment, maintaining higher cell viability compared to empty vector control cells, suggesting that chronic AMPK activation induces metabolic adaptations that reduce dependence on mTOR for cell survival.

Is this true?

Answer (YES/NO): YES